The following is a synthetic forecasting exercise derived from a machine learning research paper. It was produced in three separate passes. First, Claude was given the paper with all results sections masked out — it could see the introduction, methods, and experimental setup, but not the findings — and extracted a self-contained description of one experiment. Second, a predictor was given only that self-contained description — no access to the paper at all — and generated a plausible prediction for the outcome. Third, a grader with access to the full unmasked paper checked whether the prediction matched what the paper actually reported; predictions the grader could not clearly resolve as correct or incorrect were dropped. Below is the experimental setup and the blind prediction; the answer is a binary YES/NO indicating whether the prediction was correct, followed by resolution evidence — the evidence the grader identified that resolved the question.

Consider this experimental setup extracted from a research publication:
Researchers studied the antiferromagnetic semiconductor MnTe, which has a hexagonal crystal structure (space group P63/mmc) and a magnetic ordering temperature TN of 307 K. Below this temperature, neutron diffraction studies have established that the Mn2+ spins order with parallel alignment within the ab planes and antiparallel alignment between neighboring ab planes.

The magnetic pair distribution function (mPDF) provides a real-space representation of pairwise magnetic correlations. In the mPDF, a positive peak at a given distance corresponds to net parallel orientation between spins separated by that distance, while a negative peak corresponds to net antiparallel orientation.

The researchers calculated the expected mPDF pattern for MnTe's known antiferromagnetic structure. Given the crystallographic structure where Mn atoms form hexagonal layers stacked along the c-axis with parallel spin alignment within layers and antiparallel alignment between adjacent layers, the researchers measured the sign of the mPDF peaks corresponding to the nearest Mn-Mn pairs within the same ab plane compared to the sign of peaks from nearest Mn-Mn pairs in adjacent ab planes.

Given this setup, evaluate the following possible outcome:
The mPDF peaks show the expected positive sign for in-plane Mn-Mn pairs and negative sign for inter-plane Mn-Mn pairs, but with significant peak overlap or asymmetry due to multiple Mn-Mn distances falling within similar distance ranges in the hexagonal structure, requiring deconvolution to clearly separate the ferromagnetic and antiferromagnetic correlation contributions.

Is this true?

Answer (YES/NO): NO